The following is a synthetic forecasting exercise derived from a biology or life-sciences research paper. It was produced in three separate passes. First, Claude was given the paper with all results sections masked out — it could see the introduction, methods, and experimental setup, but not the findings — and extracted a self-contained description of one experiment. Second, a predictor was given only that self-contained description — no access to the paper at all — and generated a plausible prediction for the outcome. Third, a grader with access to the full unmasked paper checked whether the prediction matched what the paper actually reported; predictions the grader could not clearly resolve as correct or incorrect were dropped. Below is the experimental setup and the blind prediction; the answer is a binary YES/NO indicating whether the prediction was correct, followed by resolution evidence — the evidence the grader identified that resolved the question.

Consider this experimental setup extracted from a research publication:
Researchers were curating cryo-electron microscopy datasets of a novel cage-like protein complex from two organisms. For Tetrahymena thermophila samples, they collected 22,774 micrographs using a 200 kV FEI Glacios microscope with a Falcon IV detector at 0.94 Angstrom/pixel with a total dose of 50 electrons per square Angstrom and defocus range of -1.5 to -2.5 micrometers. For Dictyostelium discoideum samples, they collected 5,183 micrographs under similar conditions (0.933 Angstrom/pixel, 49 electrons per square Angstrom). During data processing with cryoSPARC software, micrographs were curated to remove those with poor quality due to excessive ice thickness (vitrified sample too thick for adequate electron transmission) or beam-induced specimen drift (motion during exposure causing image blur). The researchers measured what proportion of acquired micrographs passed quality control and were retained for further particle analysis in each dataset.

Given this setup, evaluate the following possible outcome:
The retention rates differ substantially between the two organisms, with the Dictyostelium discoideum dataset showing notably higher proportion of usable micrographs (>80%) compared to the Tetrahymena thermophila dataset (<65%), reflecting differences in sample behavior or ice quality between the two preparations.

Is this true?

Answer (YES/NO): NO